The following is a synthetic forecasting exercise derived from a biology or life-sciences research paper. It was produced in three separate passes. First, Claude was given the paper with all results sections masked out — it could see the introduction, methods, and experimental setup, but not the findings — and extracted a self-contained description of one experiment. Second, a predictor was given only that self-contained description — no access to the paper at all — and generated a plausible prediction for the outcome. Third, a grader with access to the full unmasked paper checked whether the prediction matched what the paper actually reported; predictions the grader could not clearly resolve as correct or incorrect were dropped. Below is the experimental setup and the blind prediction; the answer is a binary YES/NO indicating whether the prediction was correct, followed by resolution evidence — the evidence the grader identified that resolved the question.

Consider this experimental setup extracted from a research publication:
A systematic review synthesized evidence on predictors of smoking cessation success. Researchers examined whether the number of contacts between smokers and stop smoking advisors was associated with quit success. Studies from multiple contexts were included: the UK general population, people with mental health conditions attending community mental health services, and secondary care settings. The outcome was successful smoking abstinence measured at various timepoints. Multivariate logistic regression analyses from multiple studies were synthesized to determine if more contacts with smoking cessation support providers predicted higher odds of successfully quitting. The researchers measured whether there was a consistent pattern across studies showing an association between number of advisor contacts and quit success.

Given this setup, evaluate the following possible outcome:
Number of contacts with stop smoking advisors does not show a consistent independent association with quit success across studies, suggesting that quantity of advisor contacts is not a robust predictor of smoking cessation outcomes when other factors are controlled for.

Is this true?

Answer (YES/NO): NO